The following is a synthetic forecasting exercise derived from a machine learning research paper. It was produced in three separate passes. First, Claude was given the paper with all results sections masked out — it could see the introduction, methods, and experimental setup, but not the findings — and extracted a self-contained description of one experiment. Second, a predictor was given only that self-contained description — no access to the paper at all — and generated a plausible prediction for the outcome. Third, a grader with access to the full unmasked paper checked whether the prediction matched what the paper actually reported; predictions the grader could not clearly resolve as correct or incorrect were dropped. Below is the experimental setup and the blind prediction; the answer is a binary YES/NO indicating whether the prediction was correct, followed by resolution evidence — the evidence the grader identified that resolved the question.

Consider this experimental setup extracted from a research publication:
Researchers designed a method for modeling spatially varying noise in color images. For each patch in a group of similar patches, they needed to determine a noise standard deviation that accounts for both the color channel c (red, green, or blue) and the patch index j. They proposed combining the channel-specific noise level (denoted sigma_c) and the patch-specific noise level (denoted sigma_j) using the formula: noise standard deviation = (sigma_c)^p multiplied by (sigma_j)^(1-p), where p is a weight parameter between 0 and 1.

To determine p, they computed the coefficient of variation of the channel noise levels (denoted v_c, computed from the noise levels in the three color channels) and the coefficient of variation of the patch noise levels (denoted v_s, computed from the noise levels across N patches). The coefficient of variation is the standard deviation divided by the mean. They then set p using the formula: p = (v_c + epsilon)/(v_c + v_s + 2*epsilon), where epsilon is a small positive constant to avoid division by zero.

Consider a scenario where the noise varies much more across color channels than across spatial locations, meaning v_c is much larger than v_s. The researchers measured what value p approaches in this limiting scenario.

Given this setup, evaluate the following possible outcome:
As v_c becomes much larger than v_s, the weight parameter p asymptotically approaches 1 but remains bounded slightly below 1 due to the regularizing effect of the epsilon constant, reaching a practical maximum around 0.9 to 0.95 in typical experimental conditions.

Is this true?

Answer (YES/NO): NO